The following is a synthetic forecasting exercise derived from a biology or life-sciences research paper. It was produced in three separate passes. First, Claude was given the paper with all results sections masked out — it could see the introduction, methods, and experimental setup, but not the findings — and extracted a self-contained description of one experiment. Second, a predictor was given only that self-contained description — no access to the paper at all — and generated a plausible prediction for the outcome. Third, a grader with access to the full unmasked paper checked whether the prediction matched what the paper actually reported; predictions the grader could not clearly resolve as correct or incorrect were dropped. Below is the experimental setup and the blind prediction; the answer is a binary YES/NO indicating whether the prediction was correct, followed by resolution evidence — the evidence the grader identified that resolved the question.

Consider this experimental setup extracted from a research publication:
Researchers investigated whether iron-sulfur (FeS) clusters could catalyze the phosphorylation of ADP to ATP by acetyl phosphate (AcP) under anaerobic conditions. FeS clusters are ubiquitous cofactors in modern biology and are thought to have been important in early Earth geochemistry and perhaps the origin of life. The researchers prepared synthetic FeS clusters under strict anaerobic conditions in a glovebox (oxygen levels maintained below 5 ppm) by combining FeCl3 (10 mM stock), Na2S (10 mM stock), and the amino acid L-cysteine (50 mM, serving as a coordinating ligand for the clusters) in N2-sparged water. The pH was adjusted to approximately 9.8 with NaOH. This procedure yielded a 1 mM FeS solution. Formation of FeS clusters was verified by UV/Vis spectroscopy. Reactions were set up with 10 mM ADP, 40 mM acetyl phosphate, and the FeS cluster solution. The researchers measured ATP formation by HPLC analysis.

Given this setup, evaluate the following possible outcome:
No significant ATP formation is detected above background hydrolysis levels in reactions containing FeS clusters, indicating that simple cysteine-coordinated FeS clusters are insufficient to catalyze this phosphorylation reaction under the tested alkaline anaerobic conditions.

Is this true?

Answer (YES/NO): YES